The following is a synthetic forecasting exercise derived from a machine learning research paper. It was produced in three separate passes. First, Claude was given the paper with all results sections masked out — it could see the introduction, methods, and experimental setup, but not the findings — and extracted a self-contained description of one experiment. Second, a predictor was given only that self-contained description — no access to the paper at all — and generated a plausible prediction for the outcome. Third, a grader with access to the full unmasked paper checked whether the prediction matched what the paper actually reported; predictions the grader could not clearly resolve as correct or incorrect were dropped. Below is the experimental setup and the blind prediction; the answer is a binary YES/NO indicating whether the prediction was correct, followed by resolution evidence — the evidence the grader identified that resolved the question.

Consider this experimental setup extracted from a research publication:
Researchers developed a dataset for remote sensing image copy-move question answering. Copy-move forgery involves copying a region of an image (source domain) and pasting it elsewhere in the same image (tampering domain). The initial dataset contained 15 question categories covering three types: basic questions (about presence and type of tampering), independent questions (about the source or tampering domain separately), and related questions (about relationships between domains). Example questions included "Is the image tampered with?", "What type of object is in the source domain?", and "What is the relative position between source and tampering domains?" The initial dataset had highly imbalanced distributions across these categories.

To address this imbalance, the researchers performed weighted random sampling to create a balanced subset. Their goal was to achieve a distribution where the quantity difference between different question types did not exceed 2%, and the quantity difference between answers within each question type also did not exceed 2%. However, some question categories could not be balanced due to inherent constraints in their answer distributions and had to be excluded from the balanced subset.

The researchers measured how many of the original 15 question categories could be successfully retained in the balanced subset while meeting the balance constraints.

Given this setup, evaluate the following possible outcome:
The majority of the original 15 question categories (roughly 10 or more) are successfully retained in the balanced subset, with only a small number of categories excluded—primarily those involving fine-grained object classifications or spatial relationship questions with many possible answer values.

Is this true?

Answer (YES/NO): NO